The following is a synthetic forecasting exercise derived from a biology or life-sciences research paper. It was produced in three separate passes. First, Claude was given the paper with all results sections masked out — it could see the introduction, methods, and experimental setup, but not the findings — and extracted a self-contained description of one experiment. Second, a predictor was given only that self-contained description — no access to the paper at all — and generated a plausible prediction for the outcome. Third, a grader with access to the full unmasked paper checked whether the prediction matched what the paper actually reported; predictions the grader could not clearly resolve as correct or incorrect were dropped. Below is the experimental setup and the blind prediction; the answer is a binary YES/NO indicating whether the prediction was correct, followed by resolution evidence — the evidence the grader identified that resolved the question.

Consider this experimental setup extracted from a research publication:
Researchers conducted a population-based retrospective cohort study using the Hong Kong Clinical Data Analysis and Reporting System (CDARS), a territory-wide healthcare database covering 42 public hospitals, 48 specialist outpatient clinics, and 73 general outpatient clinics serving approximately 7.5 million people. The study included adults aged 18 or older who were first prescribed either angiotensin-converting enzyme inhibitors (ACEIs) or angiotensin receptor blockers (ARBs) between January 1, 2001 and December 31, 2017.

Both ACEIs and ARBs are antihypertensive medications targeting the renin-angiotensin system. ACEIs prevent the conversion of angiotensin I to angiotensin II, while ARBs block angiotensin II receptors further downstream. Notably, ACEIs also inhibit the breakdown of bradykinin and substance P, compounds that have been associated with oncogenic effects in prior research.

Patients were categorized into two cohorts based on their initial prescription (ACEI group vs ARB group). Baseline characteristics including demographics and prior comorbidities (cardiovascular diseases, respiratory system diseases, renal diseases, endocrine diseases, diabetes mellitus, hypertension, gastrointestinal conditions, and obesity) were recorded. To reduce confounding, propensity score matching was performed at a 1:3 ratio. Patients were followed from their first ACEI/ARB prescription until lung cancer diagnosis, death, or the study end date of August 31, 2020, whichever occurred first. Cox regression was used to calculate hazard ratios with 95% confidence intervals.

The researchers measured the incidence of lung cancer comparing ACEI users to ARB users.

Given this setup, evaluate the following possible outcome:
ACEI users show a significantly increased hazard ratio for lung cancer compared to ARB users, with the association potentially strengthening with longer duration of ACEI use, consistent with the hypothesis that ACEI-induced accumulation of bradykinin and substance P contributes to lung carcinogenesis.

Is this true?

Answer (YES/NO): YES